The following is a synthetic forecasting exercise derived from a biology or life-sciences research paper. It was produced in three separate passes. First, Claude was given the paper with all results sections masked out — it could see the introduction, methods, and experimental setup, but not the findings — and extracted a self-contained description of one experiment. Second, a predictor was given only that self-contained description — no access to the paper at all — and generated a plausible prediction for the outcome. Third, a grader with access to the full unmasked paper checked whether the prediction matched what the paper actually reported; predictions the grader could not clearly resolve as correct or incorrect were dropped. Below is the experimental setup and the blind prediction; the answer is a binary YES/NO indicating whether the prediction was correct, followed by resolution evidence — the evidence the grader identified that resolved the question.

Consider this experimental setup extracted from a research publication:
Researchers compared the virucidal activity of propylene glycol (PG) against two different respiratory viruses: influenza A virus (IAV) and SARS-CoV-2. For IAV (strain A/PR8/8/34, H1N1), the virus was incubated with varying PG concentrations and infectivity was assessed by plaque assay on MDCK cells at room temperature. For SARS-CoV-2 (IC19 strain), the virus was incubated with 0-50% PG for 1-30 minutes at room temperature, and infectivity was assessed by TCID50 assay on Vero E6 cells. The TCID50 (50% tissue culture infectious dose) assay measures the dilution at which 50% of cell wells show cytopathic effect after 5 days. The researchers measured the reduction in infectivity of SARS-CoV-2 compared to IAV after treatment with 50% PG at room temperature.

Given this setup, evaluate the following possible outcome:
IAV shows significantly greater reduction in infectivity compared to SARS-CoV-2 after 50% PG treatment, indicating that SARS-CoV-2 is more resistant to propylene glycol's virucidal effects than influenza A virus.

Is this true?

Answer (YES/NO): NO